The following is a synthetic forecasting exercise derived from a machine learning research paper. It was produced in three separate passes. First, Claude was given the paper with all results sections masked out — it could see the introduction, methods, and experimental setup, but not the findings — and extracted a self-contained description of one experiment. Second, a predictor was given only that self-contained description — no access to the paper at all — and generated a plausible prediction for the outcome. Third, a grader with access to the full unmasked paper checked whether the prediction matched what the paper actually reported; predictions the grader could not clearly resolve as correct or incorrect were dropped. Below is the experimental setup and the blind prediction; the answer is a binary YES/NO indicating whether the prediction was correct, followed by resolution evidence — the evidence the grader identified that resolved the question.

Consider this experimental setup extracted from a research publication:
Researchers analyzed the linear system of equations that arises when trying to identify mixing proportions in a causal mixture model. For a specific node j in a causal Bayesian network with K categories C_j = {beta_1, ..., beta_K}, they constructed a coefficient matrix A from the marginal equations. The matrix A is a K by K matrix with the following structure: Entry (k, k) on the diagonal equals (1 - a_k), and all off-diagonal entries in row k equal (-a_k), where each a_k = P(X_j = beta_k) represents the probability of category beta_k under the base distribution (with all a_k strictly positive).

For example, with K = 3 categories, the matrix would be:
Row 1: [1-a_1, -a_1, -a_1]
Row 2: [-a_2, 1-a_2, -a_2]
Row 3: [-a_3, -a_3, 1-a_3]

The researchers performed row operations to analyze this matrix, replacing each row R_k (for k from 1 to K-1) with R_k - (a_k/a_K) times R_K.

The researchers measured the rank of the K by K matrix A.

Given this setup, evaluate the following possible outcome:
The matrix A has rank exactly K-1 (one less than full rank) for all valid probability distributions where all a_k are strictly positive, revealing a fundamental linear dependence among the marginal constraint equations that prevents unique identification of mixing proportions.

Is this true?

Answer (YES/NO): YES